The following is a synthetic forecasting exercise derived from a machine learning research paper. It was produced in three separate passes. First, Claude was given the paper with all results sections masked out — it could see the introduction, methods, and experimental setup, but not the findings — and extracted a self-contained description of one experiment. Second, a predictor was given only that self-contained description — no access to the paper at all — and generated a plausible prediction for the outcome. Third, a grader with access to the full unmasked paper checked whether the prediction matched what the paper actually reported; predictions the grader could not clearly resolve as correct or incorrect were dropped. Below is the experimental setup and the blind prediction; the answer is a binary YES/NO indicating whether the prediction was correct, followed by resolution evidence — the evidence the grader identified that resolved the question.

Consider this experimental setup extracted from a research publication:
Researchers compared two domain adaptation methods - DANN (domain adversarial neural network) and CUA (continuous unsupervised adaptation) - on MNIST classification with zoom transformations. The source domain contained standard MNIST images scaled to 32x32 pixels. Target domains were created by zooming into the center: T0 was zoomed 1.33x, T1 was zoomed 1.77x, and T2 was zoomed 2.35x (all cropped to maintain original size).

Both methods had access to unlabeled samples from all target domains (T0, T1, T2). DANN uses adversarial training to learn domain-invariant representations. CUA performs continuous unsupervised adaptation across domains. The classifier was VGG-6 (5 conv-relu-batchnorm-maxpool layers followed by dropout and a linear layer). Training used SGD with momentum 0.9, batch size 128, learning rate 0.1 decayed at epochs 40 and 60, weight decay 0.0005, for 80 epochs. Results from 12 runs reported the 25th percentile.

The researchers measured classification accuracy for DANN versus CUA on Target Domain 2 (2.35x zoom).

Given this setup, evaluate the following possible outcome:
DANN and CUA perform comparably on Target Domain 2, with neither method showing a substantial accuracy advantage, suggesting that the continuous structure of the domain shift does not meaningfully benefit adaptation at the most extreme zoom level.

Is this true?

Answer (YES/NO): NO